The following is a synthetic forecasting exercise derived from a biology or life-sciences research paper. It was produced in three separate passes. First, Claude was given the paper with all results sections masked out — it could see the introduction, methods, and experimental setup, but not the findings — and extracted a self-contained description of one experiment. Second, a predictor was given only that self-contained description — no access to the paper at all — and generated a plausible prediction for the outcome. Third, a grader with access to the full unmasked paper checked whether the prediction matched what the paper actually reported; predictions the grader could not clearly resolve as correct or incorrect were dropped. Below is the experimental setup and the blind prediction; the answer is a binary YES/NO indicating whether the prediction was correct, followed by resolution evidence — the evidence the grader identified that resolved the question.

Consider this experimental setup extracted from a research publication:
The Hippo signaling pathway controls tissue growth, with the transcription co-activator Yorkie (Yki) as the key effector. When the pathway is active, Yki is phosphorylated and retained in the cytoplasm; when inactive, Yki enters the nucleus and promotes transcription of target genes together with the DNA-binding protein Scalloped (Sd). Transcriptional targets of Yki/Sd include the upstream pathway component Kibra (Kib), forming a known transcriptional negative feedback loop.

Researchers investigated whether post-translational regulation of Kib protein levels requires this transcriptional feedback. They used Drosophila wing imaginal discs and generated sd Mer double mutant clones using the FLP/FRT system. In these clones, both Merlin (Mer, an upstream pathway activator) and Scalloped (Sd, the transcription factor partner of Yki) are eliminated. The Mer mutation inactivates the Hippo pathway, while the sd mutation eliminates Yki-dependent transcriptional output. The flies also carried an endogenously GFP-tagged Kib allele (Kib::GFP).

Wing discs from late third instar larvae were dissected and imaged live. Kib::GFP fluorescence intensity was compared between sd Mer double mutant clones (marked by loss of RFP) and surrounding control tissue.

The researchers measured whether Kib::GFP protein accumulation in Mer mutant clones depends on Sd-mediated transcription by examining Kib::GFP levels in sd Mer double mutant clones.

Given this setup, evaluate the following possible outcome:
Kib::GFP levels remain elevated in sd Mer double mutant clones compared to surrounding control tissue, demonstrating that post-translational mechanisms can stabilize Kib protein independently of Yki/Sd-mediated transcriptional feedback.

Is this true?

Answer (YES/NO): YES